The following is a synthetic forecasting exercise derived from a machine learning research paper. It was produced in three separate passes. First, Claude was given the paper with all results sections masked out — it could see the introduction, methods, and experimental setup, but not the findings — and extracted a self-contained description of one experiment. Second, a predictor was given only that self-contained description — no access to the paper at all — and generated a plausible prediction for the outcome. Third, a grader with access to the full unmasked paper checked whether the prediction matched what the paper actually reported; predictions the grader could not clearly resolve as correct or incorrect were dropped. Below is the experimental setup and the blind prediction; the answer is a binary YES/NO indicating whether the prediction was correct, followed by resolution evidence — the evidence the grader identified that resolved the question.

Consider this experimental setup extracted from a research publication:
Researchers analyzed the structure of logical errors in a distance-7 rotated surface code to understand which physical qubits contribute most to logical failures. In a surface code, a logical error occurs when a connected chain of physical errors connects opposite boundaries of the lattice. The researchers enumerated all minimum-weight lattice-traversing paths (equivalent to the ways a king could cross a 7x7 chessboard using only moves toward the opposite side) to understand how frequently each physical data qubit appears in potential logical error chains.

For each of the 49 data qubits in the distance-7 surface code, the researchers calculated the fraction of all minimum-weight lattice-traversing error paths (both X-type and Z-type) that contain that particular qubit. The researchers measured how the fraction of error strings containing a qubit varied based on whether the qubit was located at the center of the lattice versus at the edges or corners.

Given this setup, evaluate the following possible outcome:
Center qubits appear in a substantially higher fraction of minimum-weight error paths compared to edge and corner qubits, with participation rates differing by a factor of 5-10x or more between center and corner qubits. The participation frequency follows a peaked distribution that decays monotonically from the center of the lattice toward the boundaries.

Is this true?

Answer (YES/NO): NO